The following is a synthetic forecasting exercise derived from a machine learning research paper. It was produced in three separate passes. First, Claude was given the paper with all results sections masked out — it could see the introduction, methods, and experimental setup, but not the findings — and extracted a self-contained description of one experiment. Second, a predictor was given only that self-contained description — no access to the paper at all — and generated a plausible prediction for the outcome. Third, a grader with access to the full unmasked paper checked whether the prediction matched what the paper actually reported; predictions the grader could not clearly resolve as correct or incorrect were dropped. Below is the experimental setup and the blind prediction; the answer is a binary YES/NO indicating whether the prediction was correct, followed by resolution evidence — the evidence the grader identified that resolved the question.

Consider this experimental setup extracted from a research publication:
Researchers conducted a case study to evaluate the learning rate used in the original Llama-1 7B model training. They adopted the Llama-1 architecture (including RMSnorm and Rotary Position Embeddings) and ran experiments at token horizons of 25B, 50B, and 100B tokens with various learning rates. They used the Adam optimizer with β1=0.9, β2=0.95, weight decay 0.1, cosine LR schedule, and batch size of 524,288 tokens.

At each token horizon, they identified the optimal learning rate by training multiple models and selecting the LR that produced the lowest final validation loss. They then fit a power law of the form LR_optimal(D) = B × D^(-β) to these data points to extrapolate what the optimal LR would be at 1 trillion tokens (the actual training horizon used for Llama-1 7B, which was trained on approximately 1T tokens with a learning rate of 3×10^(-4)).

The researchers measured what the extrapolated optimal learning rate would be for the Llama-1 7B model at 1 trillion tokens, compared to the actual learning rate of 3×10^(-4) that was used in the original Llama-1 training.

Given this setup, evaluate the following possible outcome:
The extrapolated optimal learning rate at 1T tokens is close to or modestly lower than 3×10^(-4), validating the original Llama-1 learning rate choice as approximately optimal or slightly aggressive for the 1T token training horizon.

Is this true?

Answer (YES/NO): NO